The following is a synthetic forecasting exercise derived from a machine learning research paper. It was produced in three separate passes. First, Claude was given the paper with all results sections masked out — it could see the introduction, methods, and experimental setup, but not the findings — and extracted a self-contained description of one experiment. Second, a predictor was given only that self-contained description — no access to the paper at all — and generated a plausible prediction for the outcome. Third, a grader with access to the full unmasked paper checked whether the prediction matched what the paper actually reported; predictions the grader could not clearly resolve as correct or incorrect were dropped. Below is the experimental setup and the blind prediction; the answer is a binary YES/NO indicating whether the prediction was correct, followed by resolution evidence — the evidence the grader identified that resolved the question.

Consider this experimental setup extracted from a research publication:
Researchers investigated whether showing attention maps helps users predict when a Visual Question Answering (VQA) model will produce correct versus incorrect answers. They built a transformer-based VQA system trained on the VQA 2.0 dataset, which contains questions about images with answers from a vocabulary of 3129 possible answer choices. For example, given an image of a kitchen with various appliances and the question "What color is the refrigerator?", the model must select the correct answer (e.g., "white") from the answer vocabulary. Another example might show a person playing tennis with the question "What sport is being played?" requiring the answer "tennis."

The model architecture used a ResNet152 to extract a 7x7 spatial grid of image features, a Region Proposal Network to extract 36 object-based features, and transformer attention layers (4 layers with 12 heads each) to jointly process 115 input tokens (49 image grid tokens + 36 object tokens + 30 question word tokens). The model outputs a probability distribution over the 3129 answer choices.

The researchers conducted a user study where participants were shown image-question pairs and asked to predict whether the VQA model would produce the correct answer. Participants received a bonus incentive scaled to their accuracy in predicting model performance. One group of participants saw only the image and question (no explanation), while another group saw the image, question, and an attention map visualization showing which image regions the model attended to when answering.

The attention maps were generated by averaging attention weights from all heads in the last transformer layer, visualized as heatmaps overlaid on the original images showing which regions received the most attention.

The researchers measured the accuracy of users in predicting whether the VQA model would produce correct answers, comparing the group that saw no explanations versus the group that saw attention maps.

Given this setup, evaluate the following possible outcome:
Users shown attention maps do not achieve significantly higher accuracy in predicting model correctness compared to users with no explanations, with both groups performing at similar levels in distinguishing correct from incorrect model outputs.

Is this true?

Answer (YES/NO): YES